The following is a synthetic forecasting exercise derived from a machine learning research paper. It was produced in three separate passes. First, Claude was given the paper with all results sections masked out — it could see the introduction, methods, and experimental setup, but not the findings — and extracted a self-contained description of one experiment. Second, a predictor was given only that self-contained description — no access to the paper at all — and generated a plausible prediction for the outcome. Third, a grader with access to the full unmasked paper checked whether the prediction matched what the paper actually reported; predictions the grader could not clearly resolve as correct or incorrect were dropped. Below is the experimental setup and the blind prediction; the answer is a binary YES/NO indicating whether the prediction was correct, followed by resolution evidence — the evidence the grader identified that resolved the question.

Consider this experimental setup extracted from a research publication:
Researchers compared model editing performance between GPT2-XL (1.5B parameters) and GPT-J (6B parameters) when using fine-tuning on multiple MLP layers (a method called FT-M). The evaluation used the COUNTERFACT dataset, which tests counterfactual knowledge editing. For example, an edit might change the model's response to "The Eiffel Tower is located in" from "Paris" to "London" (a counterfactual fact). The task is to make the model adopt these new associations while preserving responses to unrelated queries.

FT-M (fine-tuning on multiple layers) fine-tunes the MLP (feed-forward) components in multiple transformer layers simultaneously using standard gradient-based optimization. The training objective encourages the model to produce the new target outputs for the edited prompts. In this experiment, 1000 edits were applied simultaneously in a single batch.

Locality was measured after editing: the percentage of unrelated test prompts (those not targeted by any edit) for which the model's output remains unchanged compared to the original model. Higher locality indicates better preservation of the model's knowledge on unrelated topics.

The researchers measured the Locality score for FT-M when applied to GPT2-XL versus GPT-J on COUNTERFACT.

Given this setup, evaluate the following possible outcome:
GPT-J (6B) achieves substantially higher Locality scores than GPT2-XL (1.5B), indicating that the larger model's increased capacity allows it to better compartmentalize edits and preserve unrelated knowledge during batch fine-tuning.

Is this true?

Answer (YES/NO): NO